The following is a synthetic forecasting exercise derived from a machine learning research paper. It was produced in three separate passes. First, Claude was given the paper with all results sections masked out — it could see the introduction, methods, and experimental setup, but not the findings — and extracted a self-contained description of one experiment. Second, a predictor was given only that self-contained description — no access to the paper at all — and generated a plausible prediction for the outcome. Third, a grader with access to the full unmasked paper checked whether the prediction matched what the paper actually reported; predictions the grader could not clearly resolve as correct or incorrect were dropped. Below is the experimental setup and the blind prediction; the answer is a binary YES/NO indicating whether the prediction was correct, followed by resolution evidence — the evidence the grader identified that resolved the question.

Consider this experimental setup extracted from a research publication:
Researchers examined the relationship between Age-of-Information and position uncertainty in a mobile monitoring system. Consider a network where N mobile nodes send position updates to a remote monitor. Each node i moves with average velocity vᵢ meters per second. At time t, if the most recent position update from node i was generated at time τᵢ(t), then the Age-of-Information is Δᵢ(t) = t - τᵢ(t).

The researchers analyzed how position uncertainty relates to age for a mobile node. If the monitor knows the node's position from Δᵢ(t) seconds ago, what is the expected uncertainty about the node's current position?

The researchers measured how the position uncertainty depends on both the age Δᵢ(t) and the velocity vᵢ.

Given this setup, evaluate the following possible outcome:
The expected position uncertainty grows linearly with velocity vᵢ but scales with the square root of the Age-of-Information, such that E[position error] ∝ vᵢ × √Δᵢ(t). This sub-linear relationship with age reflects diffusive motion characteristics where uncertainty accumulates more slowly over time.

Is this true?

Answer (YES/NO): NO